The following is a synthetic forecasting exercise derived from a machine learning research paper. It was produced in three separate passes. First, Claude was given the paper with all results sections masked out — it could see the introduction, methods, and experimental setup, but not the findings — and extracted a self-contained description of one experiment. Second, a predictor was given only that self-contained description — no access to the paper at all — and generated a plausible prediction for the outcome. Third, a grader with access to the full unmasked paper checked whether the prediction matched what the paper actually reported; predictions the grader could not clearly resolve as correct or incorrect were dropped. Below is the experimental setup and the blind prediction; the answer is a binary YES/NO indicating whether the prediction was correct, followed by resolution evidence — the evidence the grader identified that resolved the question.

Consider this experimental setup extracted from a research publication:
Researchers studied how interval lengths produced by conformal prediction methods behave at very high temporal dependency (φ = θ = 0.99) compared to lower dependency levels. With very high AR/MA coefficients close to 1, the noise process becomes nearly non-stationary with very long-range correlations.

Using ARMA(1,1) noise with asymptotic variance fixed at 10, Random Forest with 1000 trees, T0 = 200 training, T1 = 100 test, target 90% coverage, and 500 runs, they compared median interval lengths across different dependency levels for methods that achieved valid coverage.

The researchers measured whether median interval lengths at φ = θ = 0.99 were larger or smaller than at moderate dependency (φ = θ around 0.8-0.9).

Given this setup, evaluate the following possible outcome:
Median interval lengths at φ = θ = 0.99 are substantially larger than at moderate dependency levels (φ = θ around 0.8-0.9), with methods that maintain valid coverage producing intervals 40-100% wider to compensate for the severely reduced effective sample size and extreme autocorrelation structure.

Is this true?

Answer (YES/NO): NO